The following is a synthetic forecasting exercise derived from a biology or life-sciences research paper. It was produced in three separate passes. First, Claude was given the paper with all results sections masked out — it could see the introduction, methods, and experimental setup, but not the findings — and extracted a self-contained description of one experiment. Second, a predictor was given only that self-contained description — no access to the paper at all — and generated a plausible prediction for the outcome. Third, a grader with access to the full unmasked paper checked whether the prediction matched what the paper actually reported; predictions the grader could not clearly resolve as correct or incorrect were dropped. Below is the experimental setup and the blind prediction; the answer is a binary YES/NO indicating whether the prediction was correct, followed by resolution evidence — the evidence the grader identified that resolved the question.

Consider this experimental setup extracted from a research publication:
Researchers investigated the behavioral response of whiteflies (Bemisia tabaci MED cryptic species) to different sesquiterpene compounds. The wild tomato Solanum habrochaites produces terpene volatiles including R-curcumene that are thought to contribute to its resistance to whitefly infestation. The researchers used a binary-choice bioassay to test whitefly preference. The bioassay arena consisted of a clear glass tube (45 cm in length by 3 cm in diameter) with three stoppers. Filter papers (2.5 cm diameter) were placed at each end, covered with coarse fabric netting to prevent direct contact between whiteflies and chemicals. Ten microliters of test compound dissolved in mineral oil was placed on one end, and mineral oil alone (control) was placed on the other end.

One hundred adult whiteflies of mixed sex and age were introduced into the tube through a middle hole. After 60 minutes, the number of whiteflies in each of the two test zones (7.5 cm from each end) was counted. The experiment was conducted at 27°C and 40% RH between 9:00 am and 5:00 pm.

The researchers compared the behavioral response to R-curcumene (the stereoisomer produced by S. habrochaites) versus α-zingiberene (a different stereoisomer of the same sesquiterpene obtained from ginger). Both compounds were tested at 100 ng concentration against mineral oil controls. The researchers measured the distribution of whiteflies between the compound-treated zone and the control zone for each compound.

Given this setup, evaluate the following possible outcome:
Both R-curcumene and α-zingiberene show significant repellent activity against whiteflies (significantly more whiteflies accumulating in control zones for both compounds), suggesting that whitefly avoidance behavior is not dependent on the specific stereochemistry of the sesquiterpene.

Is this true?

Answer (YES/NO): NO